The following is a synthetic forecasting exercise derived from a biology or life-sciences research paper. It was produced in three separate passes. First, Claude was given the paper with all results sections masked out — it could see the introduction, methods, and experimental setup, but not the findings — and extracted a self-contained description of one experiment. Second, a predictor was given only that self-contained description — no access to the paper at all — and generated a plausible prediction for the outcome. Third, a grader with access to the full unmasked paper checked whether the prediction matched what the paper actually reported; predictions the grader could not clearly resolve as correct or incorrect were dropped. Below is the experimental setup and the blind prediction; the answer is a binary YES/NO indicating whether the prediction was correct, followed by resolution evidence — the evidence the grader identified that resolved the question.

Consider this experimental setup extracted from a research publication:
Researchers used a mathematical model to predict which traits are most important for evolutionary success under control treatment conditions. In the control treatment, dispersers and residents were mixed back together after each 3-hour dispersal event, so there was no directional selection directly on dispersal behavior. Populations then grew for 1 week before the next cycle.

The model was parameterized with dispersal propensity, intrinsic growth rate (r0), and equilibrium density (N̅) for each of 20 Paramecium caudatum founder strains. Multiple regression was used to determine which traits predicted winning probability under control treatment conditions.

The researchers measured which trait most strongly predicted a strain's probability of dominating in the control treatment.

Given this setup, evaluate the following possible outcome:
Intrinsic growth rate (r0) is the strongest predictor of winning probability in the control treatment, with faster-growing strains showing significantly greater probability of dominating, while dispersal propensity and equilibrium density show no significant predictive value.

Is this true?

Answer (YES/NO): NO